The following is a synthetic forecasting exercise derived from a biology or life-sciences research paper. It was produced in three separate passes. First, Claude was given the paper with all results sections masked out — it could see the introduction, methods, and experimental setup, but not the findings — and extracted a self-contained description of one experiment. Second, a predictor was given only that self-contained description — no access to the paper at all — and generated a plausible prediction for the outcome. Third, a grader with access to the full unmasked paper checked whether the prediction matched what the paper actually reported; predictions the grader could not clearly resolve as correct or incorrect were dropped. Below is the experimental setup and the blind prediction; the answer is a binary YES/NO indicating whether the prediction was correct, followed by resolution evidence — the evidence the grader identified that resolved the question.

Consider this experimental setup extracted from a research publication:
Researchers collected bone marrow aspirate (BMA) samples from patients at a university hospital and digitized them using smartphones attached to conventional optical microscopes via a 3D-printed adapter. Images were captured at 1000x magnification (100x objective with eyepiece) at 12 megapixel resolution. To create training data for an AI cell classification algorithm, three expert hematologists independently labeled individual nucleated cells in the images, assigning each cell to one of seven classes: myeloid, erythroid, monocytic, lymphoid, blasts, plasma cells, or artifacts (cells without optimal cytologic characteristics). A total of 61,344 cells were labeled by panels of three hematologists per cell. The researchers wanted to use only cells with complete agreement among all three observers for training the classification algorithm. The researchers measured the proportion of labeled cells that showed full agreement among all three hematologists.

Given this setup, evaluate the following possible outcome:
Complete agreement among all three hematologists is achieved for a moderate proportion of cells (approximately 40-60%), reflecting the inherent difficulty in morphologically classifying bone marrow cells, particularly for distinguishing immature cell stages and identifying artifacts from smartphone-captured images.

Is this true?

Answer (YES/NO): NO